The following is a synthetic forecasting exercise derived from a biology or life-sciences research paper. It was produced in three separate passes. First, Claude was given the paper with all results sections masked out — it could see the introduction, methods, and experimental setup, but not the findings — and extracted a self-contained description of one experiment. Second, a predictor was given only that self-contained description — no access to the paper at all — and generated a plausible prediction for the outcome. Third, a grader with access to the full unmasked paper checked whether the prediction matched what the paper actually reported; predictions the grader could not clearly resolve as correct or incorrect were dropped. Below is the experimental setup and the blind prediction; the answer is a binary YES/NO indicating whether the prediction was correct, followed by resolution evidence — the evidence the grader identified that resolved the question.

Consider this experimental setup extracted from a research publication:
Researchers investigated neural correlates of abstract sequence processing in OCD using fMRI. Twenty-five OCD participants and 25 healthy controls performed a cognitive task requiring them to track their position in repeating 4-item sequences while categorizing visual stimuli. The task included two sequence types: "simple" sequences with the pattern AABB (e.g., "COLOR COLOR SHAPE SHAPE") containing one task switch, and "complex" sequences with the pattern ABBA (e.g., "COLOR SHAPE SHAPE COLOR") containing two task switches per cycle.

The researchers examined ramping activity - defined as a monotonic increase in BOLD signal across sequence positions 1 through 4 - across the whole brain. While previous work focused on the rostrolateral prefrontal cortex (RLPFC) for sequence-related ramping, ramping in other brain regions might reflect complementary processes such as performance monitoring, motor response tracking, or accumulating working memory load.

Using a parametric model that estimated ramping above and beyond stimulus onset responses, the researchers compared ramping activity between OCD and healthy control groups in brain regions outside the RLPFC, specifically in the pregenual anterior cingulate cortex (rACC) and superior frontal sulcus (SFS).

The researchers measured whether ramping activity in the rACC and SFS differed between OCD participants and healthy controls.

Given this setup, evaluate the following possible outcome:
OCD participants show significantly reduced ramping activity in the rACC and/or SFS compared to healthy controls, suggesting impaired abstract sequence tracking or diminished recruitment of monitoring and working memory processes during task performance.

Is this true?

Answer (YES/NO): NO